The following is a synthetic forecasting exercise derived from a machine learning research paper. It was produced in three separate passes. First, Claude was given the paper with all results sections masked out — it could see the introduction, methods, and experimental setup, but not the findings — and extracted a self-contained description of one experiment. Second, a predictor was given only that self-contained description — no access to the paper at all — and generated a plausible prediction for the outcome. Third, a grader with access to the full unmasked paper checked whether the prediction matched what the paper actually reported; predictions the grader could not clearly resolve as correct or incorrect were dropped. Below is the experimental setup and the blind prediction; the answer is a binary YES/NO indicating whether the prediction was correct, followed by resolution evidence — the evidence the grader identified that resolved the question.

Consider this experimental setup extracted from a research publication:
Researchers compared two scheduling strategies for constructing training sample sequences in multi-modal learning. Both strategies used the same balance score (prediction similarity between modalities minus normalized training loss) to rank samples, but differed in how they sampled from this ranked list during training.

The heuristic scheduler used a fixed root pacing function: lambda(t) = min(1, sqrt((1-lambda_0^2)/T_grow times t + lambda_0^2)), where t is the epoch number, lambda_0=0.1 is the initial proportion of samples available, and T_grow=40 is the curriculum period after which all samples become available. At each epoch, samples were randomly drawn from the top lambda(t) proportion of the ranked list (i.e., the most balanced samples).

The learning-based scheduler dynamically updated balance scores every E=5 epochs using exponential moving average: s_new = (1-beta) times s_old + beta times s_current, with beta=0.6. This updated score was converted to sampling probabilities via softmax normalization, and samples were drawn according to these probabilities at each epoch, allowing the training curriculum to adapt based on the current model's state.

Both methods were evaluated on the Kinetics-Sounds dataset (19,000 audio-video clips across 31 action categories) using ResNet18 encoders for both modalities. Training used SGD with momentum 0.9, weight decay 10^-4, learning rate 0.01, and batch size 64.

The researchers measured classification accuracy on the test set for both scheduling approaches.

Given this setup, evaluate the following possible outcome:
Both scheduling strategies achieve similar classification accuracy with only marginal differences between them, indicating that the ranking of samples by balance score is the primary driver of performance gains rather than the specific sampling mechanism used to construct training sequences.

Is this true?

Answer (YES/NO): NO